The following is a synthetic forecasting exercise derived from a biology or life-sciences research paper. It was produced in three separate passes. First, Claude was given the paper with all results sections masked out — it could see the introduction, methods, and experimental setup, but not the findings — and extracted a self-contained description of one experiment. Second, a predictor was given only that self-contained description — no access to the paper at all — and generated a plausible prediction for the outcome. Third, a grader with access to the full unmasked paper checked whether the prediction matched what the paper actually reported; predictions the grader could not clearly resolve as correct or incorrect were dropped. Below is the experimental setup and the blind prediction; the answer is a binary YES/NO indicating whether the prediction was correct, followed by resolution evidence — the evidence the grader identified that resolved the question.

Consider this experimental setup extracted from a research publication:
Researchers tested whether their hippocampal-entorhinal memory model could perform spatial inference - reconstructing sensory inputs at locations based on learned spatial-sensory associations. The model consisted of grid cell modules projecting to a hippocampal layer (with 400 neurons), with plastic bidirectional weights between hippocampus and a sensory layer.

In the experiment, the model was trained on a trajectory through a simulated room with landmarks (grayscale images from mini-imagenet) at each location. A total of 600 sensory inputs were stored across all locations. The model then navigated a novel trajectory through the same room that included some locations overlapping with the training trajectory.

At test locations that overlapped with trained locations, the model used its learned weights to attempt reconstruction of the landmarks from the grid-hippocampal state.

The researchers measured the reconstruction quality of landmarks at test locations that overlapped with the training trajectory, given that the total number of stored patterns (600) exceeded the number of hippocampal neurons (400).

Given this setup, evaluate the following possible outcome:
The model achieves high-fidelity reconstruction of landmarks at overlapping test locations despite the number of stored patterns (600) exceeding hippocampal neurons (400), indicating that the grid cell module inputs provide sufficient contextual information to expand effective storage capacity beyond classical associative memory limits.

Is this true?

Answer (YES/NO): NO